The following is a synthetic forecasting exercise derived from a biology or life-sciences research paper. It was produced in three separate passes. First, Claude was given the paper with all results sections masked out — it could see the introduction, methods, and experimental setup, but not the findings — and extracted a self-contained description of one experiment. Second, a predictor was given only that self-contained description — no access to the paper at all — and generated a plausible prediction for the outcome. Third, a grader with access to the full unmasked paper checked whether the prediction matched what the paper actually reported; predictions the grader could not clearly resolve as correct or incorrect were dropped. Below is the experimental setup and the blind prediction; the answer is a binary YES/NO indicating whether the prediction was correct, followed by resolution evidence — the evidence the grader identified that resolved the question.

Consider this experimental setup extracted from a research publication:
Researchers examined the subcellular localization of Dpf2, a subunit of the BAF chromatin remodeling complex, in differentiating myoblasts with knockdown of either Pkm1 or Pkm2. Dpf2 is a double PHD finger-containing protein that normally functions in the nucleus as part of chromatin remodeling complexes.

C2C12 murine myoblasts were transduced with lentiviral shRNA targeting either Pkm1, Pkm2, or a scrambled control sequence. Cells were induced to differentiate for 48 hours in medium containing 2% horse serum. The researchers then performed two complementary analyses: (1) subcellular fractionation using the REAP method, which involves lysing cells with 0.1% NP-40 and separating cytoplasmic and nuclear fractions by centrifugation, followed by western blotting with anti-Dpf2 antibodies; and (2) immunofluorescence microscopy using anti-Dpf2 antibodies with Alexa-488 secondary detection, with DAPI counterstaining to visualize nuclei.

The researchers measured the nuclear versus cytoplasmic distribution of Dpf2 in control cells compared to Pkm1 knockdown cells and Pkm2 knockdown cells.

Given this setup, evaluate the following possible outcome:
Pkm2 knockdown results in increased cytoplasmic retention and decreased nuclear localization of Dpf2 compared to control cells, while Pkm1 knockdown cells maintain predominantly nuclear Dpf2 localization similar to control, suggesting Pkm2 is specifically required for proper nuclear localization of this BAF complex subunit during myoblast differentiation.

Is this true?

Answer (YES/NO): NO